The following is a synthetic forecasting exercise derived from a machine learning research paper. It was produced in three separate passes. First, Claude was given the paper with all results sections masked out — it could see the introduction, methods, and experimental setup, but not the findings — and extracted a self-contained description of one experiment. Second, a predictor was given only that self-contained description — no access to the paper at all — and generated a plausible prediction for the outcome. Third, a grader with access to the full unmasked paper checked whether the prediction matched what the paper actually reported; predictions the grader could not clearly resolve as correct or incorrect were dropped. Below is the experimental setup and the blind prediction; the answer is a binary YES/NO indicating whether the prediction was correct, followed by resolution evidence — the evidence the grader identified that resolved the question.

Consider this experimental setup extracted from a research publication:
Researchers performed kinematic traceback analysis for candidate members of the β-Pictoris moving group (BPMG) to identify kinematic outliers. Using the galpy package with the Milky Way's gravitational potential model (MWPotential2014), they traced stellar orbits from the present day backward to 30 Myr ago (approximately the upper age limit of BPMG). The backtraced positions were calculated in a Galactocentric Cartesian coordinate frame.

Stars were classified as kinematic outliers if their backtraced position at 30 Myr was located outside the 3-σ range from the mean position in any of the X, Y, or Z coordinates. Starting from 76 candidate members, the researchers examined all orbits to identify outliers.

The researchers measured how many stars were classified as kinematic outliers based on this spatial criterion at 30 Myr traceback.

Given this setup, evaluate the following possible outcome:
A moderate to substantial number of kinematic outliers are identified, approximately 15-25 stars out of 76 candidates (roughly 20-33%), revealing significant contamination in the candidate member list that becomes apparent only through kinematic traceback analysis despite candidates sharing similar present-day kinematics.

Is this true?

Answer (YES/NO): NO